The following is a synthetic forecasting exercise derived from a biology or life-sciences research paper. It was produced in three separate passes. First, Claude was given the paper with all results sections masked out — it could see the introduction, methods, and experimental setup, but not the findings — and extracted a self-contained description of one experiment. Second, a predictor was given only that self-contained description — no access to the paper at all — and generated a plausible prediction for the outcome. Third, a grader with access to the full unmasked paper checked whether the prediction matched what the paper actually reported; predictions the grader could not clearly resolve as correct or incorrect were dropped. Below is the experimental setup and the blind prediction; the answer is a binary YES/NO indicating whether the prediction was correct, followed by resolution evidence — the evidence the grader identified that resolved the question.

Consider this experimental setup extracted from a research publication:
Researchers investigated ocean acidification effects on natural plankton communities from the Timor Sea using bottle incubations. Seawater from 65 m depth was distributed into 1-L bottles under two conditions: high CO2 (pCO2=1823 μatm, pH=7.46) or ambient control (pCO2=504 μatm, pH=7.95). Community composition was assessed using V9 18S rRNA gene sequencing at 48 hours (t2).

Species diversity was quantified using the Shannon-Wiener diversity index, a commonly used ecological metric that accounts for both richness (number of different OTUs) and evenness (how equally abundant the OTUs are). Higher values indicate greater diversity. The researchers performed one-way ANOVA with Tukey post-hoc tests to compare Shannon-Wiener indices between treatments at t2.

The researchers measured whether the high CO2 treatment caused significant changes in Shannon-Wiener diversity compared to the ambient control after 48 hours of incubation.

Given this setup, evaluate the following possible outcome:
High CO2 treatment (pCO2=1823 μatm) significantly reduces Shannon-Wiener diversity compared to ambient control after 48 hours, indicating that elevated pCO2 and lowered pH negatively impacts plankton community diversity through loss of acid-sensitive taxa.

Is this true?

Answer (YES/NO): NO